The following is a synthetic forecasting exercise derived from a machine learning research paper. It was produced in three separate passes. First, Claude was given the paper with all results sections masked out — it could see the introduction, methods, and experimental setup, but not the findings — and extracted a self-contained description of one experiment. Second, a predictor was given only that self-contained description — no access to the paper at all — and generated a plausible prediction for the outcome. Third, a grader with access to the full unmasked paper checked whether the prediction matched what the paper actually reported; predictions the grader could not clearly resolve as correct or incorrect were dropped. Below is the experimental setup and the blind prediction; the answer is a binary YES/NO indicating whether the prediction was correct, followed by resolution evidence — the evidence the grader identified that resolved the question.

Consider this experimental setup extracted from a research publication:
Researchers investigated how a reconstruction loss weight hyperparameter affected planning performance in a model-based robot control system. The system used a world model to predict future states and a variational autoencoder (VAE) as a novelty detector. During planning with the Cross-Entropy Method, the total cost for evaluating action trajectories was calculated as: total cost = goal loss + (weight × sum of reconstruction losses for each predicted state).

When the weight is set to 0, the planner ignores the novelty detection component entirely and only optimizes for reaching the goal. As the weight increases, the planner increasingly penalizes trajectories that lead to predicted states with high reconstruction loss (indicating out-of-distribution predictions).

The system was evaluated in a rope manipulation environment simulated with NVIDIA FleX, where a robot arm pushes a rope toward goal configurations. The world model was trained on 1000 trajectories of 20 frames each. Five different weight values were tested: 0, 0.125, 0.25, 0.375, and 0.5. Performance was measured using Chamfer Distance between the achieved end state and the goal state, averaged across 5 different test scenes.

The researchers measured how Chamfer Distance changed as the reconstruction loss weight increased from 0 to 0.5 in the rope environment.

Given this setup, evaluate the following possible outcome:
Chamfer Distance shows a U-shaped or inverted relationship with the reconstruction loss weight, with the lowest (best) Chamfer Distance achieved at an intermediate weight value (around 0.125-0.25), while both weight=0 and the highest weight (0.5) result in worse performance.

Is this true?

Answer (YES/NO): YES